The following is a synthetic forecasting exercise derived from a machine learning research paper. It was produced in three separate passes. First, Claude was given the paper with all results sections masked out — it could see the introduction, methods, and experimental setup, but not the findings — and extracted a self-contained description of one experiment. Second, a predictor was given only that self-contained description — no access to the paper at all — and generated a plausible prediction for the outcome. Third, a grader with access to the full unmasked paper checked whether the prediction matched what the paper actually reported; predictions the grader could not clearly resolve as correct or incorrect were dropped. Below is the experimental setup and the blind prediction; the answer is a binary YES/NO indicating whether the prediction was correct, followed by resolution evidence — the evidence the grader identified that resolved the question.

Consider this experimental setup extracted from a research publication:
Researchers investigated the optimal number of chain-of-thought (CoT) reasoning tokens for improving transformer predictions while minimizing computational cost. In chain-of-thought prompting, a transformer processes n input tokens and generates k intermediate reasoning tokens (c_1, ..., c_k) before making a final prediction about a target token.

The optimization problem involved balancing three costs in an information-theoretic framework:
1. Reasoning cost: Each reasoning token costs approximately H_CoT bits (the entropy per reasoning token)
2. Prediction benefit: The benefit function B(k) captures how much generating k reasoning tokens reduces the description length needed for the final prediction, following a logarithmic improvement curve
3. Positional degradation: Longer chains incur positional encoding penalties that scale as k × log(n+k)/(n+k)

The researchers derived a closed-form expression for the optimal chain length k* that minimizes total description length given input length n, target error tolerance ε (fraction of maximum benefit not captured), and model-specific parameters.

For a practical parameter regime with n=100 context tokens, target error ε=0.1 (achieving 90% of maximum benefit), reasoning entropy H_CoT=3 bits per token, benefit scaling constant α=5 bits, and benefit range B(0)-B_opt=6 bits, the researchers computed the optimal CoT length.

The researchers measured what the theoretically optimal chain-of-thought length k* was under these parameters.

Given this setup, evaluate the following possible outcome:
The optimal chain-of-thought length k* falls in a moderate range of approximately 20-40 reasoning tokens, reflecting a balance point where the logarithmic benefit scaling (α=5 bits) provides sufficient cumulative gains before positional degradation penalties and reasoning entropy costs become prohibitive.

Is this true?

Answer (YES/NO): NO